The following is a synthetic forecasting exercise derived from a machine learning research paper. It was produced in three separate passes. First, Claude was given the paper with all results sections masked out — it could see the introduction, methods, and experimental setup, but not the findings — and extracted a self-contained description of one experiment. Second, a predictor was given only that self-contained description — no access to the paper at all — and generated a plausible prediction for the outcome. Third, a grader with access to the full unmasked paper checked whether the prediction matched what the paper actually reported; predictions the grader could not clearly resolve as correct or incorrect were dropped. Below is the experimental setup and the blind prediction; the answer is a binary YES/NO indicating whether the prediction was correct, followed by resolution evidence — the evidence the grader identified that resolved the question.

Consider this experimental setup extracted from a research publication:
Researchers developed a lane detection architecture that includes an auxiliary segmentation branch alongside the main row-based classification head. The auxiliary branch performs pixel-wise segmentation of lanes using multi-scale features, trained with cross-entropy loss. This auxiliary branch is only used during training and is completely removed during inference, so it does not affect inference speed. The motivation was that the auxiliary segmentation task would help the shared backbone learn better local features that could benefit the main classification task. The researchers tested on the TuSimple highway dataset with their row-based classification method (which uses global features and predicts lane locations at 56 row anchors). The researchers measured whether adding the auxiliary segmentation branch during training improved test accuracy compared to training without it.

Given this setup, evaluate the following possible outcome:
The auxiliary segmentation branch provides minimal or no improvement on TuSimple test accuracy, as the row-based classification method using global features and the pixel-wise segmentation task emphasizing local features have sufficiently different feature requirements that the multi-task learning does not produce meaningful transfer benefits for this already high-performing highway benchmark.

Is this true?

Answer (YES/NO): NO